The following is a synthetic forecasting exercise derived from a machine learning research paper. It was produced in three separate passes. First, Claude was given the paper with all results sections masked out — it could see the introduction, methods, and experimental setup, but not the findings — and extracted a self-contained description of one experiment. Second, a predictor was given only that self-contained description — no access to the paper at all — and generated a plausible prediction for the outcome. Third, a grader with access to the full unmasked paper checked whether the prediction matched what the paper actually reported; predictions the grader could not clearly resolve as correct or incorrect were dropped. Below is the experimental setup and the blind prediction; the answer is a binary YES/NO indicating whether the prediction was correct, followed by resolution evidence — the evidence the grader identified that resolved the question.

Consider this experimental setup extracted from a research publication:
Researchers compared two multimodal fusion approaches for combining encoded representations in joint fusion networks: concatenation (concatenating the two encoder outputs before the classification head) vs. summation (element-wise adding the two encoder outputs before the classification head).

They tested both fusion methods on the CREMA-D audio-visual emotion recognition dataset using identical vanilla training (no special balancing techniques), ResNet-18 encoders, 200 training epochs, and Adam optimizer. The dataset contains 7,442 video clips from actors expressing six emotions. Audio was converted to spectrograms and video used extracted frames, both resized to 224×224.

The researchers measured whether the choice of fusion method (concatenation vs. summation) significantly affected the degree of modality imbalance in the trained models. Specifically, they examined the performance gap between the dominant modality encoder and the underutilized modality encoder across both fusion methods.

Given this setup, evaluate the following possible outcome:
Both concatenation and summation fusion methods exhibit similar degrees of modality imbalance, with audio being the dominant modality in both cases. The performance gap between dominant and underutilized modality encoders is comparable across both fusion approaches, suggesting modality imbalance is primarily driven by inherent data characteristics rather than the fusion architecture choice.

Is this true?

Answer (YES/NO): YES